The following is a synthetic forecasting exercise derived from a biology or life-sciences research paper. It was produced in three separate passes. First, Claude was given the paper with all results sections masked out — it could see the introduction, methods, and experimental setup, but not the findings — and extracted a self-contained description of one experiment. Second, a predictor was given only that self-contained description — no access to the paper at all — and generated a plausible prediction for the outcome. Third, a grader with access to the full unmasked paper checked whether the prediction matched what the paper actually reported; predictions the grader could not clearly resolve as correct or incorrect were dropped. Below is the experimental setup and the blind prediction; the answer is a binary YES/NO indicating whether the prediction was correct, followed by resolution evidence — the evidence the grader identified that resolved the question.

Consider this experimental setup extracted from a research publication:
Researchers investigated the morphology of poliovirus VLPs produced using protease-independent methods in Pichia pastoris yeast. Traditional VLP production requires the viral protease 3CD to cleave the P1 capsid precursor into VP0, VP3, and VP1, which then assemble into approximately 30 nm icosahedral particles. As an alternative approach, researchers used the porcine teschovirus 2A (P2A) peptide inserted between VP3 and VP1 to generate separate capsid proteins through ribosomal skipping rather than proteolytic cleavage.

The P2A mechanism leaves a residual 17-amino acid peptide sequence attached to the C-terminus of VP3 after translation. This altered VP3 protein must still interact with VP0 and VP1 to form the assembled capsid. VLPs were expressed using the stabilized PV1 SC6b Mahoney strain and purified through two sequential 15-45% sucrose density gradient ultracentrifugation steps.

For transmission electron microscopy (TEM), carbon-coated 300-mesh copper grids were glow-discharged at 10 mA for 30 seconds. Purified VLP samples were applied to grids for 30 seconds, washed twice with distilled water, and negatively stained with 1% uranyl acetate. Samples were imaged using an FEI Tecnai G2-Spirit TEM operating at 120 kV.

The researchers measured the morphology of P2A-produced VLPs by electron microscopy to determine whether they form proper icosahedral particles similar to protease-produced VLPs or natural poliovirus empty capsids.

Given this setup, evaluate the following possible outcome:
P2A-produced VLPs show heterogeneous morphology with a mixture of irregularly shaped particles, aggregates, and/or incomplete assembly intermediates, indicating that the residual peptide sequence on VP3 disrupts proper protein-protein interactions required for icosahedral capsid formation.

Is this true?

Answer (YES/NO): NO